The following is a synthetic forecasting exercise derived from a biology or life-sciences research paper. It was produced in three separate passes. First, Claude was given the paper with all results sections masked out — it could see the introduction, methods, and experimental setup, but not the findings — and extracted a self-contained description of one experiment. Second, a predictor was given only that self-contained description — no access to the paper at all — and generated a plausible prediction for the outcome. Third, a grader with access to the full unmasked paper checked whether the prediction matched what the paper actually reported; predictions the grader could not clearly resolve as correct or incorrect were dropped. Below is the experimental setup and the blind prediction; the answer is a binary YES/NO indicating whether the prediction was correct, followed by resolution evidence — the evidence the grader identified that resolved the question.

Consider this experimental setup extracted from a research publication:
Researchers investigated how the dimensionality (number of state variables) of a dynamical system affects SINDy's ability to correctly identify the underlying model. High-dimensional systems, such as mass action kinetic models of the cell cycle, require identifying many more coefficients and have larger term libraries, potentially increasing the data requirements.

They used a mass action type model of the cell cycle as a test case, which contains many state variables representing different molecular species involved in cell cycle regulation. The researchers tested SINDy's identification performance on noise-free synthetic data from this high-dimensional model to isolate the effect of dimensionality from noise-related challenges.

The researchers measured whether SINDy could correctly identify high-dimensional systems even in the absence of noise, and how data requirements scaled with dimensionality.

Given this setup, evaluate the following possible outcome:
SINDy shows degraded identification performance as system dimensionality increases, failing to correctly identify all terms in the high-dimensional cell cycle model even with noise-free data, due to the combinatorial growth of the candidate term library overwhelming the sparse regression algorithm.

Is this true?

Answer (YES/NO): NO